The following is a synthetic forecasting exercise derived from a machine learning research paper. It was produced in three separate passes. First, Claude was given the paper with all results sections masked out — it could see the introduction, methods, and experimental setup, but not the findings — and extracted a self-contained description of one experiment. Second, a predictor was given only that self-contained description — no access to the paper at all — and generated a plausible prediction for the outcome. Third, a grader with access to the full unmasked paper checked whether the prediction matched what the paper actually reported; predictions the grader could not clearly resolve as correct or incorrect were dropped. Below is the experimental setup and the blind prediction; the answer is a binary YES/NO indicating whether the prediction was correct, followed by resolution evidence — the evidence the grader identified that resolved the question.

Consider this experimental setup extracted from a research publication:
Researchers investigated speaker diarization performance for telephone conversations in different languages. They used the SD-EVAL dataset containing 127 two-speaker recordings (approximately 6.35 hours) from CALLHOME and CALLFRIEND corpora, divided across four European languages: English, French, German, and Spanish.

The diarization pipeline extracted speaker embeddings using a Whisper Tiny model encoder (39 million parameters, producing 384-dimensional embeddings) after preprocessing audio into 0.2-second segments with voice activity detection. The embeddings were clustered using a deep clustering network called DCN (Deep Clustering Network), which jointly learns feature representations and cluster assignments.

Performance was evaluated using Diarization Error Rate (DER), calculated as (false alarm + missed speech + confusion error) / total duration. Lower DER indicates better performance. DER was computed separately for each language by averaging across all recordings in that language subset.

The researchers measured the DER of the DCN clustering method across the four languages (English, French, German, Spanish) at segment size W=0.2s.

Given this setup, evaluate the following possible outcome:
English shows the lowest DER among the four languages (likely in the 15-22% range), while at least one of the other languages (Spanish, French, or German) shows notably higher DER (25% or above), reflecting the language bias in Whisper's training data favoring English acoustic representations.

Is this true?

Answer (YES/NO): NO